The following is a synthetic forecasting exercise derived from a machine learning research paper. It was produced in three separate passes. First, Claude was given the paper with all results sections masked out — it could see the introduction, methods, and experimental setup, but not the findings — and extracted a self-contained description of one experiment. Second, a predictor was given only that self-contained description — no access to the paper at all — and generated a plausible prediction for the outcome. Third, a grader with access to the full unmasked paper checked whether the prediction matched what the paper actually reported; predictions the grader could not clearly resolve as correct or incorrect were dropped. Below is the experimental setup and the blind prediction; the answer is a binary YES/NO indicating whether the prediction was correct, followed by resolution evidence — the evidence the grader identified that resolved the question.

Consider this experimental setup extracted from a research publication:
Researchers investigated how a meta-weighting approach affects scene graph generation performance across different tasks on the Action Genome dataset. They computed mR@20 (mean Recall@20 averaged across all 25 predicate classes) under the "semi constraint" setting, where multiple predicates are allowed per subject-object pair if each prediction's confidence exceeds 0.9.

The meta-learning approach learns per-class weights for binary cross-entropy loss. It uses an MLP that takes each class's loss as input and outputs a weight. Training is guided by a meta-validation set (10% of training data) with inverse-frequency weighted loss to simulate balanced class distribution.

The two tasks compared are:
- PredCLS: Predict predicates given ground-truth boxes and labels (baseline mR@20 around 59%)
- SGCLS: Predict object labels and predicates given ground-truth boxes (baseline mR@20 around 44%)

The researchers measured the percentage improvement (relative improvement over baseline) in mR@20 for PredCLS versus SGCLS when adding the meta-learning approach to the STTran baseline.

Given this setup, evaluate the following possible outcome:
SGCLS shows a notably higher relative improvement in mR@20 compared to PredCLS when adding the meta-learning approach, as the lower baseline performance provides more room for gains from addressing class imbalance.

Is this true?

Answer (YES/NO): YES